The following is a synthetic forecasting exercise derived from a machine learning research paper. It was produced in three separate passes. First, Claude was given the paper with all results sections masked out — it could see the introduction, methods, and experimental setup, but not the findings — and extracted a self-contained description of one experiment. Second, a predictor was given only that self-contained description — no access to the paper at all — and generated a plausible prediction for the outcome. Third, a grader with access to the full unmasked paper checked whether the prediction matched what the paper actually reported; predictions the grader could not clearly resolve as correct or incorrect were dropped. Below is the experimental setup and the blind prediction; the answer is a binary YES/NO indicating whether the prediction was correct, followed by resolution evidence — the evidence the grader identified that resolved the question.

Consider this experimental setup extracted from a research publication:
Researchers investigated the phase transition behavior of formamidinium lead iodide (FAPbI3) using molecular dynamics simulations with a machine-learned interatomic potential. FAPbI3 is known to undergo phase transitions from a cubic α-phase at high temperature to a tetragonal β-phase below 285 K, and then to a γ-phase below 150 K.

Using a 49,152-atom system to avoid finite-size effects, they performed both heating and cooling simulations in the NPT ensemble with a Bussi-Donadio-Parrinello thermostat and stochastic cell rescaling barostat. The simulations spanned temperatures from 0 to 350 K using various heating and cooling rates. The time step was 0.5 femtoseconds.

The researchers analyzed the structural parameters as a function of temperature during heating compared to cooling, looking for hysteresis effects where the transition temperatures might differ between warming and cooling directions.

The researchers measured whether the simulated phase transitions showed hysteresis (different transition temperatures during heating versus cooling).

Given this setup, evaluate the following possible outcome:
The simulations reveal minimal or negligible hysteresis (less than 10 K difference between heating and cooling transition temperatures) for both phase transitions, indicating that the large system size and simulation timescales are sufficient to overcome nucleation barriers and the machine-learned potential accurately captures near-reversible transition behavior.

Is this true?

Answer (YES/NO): NO